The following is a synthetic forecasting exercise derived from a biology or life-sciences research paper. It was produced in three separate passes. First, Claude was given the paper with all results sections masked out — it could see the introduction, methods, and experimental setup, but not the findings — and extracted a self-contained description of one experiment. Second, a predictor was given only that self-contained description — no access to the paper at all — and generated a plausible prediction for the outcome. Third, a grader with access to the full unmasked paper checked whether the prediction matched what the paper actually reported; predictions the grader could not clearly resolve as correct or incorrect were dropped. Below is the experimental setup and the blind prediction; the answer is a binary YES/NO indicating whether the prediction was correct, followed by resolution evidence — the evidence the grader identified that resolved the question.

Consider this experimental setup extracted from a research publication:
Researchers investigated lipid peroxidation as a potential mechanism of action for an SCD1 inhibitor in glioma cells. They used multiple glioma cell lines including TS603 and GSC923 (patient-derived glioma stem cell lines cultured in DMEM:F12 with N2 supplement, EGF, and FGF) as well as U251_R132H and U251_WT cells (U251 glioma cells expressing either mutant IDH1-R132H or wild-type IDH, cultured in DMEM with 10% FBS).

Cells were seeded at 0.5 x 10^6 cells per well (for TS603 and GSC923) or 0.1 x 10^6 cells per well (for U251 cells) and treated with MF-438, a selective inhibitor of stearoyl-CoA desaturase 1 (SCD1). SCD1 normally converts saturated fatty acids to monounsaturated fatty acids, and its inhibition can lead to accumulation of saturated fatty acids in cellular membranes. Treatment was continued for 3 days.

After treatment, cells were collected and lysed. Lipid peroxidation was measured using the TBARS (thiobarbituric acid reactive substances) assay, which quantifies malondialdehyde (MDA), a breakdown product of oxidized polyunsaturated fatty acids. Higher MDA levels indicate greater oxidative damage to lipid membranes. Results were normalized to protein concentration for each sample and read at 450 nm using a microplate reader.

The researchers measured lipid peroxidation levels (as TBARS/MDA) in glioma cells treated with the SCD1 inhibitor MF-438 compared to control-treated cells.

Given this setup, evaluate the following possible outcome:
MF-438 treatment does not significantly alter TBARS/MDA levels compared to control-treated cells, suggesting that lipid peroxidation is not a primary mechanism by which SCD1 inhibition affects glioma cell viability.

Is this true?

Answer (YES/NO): NO